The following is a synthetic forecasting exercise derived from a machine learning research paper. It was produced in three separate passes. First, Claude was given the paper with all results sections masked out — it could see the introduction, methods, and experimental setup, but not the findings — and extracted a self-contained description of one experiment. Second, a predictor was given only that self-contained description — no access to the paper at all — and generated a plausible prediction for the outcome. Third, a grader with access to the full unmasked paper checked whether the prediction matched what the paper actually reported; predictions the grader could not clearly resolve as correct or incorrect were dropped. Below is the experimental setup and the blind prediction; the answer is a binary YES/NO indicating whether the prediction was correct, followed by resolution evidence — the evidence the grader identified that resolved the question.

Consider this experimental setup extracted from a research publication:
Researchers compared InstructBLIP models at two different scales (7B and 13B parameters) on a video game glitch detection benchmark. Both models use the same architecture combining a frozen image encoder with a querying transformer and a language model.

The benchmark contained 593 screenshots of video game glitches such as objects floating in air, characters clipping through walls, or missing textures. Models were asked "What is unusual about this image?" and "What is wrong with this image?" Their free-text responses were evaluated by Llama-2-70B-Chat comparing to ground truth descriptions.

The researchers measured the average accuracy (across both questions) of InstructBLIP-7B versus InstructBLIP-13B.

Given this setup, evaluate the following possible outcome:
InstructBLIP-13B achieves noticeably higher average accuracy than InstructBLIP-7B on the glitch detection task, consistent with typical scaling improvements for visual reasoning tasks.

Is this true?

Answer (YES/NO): NO